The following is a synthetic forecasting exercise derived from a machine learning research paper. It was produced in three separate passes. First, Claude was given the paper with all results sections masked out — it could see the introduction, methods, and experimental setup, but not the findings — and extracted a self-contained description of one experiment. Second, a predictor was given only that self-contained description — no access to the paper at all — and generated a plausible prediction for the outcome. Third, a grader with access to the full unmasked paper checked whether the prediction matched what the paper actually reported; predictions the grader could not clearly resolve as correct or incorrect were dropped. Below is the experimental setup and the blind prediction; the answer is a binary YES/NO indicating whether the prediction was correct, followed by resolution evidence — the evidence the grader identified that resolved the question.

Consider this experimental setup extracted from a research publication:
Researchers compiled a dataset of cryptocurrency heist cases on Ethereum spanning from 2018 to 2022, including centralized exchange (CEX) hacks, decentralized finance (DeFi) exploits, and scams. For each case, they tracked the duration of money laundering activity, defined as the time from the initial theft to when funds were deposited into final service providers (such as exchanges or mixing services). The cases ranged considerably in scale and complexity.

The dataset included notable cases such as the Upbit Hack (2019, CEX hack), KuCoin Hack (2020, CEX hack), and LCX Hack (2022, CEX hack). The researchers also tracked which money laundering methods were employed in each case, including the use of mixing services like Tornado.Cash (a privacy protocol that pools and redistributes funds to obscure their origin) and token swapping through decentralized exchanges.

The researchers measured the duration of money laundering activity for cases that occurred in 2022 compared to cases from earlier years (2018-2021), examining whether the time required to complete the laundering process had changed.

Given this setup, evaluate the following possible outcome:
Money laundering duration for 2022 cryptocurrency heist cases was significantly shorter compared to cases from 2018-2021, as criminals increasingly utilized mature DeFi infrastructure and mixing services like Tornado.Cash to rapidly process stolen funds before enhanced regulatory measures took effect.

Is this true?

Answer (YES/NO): YES